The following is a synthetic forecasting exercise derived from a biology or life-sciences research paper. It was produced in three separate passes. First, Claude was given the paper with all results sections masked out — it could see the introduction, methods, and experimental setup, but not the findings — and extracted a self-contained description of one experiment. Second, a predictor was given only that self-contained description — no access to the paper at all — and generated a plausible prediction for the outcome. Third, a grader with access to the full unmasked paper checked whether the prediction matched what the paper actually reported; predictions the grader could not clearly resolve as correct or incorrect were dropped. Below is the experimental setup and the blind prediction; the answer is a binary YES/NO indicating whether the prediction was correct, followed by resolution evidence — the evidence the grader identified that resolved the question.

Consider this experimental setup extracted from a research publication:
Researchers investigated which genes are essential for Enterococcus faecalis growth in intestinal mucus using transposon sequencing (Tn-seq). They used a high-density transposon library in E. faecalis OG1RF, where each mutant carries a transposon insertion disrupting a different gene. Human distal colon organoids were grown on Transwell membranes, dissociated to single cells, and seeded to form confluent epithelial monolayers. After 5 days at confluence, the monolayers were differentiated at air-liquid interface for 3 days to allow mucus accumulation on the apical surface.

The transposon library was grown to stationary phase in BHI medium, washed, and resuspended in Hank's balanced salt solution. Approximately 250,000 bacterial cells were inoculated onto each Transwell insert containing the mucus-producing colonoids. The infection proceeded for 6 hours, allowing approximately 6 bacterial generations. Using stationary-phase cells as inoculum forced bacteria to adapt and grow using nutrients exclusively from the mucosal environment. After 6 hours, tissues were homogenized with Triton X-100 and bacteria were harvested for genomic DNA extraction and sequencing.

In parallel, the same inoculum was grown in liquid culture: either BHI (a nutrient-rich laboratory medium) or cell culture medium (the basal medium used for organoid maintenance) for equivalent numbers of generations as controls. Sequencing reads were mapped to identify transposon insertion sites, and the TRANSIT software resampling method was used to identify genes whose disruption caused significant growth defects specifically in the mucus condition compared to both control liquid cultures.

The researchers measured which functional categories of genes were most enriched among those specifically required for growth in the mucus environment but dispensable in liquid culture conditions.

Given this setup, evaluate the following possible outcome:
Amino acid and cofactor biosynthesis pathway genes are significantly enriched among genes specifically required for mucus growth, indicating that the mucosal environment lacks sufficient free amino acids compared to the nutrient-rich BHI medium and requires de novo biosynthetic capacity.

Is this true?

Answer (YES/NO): NO